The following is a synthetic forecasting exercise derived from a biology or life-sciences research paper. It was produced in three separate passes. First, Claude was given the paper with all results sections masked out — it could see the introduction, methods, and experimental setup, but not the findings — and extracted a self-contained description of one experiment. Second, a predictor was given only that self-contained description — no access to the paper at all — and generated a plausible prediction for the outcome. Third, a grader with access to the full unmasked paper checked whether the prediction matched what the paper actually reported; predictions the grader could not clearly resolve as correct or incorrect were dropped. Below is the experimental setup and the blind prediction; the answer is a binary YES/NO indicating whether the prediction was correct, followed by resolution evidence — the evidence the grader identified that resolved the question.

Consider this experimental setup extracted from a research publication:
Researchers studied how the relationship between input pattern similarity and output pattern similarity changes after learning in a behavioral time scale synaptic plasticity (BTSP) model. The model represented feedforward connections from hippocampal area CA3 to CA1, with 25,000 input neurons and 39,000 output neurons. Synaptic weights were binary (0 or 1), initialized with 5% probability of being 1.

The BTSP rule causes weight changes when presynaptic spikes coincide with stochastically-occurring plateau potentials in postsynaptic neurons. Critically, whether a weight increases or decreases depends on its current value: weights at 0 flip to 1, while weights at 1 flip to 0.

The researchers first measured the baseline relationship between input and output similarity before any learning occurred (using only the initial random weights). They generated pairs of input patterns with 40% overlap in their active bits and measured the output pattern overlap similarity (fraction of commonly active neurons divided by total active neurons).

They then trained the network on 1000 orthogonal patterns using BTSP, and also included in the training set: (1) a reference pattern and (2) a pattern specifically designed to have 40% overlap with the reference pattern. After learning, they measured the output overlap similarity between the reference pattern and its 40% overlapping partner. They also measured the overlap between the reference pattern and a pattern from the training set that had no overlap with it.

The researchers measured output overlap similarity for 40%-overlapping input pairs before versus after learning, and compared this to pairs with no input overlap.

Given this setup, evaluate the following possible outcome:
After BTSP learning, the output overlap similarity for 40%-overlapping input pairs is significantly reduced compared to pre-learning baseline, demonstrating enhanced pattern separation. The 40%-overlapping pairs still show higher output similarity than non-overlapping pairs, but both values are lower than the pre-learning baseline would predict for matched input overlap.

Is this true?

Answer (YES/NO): NO